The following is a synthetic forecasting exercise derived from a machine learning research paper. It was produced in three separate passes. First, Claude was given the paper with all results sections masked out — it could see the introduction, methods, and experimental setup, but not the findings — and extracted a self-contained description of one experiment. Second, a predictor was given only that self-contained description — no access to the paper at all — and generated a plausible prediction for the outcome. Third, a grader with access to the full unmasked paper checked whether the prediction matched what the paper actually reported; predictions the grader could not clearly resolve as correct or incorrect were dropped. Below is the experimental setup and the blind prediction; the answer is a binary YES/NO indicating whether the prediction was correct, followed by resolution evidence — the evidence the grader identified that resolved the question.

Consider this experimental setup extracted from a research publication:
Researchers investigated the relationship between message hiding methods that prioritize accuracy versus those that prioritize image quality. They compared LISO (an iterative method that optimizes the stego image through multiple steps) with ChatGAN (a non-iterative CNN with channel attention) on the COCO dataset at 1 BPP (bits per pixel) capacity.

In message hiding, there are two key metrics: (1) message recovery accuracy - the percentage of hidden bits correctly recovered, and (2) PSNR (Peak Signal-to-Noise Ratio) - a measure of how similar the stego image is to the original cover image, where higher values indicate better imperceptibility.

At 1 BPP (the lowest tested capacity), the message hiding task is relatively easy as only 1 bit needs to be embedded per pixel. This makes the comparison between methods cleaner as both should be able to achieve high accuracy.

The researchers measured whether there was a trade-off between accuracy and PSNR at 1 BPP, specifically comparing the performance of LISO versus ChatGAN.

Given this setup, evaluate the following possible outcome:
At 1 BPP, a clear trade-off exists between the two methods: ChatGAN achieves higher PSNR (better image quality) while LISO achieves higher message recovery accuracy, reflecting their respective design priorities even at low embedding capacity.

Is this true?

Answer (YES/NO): YES